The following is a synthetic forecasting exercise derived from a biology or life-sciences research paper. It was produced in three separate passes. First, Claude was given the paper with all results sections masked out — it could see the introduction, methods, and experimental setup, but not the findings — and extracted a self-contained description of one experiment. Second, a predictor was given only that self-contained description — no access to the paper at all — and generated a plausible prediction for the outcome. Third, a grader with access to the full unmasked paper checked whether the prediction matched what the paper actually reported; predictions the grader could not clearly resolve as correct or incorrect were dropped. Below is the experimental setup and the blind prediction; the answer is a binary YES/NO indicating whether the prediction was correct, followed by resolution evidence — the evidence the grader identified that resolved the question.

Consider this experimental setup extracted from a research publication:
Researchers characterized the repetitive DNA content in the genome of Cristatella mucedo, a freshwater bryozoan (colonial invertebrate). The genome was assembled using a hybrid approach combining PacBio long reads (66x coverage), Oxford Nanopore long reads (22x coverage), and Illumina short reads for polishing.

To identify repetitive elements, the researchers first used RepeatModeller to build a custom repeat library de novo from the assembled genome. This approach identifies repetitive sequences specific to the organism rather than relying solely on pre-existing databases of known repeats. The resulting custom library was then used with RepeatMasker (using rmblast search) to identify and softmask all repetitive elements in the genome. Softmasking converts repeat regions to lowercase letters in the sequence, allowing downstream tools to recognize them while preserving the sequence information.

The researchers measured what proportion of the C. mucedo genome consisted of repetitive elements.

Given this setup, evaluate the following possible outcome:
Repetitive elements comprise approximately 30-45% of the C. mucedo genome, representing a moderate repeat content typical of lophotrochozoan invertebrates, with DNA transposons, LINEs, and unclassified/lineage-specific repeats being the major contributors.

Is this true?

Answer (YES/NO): NO